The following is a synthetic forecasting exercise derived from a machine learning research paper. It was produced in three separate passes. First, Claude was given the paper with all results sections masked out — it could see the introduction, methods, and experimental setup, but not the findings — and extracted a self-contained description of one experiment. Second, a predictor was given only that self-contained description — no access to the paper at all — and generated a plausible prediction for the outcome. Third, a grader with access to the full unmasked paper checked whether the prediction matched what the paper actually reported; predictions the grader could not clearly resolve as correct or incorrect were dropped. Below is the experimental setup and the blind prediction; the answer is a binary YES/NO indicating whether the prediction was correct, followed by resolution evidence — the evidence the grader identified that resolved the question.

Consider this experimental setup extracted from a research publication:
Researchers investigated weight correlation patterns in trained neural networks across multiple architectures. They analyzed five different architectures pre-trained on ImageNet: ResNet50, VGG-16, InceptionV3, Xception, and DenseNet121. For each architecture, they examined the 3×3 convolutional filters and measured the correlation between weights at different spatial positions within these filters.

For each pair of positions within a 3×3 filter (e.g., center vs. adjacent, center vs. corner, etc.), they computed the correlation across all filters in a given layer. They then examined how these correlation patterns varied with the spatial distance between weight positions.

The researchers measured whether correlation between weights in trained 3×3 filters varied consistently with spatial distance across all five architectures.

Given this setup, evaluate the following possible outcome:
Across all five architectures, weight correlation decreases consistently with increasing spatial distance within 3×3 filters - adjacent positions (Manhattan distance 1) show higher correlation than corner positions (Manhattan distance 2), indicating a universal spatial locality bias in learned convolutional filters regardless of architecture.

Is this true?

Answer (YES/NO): YES